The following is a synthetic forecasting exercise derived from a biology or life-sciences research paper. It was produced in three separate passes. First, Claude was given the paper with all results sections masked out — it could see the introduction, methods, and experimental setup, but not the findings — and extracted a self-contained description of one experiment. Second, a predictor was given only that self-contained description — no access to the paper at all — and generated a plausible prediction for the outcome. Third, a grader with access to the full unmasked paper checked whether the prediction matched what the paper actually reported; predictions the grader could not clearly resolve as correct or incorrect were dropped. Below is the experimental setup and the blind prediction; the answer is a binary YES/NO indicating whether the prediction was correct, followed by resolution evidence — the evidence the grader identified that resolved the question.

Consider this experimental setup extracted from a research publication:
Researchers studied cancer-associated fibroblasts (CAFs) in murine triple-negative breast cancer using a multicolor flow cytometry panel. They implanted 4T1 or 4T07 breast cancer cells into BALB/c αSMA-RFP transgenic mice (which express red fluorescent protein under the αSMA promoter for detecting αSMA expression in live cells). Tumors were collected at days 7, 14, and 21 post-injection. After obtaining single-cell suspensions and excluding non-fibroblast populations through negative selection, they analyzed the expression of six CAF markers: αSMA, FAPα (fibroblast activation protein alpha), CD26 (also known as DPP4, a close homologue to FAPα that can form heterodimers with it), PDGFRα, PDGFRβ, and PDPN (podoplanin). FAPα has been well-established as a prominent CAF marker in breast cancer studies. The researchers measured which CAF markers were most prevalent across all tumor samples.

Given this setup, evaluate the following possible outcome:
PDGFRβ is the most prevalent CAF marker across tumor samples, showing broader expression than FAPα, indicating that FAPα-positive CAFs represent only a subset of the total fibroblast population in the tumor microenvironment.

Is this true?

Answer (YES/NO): NO